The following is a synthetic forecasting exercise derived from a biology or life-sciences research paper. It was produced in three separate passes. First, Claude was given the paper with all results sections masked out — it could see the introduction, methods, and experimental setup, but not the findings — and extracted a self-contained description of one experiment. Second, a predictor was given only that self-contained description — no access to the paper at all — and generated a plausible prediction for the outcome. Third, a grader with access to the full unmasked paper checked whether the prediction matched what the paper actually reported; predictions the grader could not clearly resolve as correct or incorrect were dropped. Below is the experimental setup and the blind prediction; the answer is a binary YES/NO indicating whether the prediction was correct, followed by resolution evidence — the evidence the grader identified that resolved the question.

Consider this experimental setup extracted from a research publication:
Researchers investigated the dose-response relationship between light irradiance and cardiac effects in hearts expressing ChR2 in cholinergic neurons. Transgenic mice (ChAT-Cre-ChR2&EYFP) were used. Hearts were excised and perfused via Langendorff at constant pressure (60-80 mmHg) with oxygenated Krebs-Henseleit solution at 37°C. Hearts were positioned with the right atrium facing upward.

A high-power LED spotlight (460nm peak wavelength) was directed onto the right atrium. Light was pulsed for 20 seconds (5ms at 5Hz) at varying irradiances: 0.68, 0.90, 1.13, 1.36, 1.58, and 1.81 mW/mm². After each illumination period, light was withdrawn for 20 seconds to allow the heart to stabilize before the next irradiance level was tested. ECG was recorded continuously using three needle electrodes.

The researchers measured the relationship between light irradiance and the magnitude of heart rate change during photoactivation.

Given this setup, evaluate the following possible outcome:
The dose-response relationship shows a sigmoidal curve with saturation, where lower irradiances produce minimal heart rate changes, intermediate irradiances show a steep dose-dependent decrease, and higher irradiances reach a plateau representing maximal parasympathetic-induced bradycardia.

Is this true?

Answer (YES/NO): NO